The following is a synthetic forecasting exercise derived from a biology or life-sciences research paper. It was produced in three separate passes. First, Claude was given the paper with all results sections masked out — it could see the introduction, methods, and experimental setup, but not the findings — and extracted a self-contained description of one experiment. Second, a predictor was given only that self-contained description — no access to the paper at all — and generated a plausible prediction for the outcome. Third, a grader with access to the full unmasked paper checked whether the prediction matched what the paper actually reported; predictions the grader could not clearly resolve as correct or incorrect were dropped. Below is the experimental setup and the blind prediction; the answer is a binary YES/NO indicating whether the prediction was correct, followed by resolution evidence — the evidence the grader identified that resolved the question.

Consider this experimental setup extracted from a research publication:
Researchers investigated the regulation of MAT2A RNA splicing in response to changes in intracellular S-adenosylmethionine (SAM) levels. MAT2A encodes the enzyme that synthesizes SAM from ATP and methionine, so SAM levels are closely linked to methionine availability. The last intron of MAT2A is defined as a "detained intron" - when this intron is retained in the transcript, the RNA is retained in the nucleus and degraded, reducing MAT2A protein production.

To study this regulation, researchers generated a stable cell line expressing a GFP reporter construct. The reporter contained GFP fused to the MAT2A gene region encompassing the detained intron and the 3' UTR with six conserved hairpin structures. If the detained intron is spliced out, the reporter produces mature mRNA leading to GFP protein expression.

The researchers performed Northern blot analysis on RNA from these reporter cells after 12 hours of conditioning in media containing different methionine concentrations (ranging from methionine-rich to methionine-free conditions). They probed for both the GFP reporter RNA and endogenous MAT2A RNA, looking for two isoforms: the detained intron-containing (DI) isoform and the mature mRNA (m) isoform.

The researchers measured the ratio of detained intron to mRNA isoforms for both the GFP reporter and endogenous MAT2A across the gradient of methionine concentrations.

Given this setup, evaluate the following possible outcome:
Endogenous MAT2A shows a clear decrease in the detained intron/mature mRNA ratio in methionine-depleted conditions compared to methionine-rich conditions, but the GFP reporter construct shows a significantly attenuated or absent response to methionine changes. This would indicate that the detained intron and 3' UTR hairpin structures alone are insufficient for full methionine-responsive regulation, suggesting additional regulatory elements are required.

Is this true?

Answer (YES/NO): NO